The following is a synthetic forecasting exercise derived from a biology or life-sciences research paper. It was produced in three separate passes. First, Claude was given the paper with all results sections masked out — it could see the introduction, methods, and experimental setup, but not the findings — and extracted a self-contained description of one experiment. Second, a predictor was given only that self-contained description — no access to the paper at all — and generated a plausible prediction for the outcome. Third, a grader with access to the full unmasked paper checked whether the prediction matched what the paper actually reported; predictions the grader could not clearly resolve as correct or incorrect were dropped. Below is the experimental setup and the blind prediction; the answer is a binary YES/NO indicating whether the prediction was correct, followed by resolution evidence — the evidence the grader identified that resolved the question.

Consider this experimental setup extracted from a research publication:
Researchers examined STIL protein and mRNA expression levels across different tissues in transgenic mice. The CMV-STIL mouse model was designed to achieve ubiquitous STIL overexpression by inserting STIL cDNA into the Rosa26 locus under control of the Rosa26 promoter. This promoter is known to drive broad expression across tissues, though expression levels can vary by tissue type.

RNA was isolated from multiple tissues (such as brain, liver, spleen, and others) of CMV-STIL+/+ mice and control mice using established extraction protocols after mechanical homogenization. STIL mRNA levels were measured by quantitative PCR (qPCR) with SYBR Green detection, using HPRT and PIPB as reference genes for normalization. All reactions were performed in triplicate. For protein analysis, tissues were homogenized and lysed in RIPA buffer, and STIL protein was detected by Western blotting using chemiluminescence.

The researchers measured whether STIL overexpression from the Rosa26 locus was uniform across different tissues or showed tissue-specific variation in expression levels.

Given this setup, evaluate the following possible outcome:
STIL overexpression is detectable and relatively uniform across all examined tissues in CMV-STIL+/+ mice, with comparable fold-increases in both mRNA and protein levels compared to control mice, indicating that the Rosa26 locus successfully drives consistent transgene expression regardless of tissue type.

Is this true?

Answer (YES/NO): NO